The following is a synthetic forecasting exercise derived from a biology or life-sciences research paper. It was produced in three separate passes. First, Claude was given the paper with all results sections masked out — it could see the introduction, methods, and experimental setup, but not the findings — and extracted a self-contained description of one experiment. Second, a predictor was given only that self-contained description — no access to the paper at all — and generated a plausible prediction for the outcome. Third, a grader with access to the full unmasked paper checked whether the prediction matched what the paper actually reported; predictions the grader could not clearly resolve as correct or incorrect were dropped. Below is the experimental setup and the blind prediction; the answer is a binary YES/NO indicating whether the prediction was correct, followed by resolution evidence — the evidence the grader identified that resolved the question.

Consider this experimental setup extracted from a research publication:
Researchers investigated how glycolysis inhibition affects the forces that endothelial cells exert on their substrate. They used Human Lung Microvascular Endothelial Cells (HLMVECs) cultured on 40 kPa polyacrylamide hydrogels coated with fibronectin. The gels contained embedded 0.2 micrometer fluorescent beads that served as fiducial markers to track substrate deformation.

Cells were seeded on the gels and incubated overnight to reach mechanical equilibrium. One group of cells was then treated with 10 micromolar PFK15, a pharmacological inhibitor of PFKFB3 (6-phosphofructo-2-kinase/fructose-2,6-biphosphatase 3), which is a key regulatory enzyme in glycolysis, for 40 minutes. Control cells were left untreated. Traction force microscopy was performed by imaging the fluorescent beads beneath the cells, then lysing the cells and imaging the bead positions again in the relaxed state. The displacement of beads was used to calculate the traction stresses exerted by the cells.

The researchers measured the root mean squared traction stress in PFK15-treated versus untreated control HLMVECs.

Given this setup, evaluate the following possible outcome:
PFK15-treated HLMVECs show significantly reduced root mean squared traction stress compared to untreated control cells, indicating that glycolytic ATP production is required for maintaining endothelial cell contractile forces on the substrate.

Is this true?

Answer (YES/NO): YES